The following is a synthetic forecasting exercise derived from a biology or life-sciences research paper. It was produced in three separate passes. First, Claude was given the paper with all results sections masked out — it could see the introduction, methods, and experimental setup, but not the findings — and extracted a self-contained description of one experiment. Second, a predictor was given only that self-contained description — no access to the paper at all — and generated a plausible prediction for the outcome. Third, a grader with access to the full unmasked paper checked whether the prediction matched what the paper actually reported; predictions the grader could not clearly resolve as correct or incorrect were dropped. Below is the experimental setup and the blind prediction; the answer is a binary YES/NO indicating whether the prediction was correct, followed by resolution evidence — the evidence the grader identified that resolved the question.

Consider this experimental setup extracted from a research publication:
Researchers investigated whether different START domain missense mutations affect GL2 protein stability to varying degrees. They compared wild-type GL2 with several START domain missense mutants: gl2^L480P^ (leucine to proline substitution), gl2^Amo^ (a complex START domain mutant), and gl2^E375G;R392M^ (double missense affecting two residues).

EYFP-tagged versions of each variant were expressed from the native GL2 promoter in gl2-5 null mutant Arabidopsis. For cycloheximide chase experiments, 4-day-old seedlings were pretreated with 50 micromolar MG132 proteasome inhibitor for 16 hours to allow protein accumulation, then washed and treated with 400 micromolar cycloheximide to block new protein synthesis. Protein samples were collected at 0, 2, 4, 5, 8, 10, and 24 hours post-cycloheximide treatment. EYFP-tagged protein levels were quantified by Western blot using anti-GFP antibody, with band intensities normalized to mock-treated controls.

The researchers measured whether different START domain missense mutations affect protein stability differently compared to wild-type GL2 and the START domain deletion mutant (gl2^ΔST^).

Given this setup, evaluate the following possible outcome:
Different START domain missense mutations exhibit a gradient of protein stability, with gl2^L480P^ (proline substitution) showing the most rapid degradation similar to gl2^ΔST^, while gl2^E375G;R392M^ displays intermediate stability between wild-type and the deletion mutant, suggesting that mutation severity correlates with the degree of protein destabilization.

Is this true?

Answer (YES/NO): NO